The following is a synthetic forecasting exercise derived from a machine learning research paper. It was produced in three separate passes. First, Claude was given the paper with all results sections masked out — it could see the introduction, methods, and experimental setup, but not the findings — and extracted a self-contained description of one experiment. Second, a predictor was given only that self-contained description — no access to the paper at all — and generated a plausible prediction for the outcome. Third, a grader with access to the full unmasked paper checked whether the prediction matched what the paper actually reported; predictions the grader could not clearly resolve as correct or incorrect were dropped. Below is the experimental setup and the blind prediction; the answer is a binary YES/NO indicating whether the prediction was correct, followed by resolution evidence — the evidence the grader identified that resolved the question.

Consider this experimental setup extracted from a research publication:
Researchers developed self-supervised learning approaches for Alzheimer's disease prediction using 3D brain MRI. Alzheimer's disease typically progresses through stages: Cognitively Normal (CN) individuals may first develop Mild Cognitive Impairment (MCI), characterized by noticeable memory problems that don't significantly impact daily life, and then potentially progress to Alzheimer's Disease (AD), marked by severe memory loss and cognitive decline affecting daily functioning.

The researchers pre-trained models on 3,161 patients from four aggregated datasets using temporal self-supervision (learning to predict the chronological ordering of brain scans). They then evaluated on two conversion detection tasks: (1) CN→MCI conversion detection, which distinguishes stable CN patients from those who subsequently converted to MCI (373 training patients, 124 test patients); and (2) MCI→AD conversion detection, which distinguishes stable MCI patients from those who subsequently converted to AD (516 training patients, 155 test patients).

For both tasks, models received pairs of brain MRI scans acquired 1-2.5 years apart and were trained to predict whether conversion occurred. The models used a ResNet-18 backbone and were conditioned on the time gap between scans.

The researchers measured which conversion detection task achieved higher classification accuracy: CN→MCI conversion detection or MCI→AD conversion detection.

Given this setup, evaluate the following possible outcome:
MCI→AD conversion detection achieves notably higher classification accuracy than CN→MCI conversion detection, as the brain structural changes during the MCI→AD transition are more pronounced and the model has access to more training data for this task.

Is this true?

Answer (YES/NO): YES